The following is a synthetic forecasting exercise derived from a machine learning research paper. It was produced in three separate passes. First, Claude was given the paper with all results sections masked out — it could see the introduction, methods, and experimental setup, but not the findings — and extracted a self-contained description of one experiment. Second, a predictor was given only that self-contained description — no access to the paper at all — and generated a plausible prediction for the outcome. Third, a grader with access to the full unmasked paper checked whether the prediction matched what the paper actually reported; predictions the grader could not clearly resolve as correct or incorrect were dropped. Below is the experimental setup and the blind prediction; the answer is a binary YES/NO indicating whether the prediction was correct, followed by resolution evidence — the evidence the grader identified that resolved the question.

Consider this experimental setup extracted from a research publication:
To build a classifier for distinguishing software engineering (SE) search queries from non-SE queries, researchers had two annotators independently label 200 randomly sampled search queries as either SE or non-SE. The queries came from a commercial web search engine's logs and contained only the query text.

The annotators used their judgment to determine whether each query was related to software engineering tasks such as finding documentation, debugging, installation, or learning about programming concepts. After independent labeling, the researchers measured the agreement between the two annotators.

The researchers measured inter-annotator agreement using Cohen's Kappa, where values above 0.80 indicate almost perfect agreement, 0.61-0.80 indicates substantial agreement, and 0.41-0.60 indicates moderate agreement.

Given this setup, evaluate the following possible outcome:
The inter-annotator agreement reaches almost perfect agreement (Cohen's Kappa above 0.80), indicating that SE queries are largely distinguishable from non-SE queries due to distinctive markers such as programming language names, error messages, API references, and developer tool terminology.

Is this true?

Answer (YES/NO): YES